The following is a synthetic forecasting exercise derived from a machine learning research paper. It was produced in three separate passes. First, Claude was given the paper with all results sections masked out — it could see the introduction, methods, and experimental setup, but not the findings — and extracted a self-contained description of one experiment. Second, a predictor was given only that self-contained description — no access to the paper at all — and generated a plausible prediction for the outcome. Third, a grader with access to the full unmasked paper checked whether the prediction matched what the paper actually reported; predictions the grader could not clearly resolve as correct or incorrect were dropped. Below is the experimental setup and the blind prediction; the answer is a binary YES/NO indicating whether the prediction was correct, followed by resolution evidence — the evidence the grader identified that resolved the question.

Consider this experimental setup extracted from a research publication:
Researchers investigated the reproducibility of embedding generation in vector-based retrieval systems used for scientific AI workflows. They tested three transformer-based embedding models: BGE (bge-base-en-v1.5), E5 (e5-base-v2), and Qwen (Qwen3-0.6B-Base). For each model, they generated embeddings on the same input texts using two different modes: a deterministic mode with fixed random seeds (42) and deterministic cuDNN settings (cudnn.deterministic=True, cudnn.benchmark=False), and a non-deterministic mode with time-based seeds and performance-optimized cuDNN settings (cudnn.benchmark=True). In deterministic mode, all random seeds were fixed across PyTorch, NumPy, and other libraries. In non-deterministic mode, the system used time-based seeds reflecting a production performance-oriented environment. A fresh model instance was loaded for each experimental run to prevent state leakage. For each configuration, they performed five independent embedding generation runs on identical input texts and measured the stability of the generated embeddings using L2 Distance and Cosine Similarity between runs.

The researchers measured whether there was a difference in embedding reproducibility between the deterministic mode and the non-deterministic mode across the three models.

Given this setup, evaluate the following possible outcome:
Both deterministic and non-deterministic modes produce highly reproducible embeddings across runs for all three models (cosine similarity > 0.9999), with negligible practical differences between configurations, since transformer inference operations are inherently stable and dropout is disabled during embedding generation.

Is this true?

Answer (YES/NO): YES